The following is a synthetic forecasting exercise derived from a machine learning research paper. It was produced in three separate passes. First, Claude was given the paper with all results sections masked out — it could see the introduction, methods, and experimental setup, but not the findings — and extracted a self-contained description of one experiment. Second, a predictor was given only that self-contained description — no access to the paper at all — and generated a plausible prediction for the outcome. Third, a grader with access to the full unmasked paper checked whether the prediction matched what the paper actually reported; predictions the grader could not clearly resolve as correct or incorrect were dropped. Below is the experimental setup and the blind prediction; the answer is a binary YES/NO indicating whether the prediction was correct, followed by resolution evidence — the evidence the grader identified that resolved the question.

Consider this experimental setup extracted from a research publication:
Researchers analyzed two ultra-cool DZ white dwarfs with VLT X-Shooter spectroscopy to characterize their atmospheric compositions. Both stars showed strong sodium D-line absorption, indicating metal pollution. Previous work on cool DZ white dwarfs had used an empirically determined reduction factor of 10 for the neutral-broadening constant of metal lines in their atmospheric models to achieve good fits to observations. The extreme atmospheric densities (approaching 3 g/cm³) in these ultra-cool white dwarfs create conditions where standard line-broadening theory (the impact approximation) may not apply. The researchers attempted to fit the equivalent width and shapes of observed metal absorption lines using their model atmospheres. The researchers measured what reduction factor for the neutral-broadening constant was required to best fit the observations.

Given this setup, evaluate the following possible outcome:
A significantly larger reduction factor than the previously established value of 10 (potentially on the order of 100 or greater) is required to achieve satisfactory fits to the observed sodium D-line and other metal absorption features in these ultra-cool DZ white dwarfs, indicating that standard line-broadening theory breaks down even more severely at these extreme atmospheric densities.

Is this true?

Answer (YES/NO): YES